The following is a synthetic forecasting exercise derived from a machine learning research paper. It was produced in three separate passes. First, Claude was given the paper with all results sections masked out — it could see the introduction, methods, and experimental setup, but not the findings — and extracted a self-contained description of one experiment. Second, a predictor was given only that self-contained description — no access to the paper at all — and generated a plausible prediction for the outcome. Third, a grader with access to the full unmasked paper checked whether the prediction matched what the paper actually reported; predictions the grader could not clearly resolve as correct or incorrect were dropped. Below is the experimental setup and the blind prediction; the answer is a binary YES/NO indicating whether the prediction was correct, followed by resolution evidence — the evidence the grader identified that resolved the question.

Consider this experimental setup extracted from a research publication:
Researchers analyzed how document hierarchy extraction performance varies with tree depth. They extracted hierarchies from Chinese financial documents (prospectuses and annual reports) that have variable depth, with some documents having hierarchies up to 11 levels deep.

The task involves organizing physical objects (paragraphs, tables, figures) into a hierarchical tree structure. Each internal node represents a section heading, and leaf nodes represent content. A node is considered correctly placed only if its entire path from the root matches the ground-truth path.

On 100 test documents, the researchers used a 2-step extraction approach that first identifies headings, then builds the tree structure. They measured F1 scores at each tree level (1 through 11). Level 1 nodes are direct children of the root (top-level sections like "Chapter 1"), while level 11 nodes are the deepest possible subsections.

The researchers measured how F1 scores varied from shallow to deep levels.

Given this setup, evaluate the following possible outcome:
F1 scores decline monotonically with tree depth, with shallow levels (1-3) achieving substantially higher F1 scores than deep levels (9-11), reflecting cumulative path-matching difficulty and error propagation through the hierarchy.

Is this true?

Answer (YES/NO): NO